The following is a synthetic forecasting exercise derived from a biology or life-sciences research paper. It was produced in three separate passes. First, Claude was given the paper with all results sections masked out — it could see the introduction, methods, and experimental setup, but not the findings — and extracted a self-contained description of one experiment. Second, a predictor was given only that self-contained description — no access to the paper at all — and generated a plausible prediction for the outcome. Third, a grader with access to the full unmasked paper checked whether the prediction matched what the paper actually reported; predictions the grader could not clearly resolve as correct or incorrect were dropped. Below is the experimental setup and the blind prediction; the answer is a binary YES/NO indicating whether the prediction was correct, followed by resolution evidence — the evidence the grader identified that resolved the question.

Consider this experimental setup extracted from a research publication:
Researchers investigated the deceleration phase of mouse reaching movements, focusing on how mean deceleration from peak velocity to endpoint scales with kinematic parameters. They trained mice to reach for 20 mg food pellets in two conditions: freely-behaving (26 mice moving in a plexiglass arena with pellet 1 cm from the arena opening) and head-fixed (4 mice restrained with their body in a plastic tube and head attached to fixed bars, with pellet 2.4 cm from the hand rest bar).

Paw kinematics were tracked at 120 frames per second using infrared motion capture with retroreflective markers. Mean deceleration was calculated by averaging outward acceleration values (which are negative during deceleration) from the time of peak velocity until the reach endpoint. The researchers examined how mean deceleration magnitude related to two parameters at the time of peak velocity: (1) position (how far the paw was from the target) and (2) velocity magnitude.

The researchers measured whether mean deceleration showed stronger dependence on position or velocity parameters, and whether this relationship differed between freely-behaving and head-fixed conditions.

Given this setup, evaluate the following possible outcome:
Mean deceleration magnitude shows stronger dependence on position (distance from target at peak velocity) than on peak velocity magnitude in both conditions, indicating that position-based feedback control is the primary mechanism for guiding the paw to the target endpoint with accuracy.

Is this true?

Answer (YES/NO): NO